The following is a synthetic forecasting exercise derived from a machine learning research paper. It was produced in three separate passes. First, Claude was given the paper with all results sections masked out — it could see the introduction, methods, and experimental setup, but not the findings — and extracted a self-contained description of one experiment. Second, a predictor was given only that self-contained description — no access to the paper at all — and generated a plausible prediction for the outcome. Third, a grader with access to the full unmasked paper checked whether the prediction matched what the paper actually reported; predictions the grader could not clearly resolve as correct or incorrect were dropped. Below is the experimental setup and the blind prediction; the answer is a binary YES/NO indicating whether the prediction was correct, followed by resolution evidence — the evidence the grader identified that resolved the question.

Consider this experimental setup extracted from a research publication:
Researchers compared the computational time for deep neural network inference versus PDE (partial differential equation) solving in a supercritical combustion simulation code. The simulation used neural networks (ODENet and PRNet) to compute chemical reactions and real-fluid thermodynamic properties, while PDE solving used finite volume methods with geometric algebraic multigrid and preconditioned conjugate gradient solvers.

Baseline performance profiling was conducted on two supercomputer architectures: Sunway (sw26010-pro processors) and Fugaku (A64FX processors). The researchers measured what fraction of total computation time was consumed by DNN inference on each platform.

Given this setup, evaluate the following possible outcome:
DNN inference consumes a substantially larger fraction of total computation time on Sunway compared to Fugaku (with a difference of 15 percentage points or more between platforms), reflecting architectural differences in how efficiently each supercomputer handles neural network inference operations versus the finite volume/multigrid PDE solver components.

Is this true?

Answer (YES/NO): NO